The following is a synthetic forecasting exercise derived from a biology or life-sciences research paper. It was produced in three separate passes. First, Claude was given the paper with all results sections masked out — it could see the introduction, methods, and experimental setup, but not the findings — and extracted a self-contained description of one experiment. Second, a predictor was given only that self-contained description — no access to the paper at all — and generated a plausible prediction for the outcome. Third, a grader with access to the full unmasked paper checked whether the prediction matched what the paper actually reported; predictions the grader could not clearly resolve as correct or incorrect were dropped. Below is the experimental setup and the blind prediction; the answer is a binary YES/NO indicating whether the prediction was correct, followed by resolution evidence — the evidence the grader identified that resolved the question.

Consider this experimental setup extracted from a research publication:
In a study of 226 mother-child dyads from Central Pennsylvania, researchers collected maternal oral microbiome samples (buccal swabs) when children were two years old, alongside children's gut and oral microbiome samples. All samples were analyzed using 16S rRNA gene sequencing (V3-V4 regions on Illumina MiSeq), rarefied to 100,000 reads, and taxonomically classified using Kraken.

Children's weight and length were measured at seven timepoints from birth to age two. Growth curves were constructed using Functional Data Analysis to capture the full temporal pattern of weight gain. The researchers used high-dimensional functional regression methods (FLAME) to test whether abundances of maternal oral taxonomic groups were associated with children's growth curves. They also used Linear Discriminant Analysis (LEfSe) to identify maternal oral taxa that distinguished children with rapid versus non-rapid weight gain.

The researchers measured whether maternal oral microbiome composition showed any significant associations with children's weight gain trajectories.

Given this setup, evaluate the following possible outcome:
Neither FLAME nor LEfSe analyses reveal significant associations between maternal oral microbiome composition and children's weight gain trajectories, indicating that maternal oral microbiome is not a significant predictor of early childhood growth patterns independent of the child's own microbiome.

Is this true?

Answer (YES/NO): NO